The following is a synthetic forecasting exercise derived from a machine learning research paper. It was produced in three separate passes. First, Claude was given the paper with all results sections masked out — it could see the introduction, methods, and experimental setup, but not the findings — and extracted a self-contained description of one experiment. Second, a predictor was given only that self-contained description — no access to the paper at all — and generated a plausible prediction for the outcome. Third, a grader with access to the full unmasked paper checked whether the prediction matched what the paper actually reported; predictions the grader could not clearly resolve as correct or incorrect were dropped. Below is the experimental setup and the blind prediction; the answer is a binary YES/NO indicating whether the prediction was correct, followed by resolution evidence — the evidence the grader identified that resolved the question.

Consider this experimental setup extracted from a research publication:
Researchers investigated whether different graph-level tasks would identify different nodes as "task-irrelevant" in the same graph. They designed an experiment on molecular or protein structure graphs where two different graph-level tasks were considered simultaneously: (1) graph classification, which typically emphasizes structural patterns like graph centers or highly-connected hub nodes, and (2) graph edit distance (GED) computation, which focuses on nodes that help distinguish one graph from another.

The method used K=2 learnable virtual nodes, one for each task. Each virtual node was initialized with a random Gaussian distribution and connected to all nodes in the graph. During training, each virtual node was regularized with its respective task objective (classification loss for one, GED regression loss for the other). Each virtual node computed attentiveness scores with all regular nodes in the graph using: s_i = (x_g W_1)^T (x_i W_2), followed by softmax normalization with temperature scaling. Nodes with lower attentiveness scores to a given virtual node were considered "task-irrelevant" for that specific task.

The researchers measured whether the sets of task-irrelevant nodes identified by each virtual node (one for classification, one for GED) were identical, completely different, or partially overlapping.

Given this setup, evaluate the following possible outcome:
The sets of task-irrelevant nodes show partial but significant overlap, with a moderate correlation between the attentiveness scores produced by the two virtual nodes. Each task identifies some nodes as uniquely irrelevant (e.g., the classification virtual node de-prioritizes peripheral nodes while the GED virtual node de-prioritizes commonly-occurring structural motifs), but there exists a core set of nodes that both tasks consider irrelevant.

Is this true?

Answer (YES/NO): NO